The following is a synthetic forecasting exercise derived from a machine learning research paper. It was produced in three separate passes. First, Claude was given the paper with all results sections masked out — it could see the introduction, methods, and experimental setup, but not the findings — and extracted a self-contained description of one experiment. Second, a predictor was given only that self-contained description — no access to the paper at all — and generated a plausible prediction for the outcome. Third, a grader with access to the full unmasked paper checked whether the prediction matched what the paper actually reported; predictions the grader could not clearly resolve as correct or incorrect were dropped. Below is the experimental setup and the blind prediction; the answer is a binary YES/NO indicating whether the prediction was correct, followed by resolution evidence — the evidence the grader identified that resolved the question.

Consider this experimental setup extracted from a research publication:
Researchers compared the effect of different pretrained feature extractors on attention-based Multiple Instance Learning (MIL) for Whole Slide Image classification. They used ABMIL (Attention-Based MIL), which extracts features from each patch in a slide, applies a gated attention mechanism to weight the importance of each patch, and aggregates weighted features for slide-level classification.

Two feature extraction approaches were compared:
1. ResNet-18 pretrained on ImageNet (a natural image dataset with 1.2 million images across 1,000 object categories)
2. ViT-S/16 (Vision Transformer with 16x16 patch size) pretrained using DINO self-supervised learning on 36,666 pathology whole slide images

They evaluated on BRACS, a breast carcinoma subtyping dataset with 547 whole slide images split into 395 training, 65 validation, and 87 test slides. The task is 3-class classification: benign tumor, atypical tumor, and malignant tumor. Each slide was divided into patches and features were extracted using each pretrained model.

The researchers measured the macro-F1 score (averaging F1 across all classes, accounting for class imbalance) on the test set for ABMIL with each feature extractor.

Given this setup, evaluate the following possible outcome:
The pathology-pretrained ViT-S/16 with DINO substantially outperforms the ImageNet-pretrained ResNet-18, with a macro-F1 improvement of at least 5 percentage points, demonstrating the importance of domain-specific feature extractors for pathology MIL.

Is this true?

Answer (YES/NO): YES